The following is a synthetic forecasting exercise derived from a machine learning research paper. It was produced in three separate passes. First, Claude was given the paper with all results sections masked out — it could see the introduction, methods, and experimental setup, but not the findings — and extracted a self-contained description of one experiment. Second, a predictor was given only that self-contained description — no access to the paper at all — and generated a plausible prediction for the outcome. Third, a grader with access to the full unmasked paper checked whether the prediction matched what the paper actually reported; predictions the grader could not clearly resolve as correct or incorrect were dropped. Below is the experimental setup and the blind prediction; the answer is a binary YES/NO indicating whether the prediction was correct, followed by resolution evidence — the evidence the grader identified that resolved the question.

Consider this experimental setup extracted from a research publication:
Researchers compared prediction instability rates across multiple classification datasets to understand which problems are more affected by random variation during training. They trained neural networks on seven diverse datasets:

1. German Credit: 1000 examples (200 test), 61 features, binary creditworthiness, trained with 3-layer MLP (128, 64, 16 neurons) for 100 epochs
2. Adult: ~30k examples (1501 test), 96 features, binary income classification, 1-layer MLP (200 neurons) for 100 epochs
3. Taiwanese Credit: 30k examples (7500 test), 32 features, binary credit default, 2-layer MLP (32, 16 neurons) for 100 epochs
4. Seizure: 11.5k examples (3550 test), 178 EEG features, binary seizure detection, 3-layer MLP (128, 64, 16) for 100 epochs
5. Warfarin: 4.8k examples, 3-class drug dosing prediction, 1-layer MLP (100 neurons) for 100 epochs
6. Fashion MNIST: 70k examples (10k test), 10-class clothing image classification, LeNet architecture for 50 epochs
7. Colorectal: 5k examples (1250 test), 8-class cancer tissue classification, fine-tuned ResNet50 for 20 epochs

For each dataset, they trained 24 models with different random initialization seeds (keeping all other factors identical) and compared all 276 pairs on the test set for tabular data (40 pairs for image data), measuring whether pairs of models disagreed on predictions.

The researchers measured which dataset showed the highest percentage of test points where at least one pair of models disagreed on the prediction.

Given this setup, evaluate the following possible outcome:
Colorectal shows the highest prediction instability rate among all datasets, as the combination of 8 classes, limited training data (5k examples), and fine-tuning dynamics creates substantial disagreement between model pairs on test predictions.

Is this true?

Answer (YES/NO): NO